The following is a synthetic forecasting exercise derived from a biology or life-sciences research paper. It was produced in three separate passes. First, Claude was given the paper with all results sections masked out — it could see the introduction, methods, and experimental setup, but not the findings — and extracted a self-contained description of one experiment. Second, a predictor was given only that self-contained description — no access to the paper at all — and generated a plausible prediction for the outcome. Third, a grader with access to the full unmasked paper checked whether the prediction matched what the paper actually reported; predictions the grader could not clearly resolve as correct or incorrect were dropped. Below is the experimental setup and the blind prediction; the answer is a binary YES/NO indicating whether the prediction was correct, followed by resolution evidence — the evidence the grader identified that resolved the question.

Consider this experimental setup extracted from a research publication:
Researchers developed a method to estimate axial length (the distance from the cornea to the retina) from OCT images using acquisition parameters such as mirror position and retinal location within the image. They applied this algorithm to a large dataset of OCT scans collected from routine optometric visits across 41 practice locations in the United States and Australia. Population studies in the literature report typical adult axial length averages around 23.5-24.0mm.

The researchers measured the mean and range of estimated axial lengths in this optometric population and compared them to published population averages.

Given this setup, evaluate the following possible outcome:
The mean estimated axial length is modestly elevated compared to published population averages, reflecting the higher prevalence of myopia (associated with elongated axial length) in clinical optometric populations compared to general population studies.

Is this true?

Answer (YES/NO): YES